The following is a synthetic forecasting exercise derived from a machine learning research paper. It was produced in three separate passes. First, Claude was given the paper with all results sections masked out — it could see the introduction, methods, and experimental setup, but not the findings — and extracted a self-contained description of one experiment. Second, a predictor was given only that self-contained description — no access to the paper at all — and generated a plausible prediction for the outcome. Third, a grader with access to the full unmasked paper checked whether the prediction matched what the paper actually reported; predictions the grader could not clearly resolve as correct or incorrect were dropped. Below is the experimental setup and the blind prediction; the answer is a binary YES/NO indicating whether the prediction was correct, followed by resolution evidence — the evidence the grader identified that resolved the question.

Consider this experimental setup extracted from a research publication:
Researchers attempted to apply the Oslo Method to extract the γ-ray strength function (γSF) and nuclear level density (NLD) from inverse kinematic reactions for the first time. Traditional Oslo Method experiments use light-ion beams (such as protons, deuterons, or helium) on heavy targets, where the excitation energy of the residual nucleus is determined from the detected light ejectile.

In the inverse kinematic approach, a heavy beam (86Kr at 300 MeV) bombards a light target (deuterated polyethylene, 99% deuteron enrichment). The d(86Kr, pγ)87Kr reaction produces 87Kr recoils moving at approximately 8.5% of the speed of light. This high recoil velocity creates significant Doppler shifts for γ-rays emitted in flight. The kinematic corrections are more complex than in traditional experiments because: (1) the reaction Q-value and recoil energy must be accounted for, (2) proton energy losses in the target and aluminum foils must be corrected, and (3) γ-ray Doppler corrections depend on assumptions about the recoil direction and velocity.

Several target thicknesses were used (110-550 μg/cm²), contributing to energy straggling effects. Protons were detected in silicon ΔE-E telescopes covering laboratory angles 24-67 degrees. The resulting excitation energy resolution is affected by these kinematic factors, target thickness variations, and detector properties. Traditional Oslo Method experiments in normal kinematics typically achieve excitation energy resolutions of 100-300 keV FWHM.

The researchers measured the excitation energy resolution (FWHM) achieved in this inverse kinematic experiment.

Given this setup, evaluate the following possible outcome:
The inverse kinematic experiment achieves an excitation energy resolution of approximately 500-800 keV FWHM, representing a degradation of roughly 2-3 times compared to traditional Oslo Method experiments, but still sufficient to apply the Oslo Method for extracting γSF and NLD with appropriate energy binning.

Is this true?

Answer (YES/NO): NO